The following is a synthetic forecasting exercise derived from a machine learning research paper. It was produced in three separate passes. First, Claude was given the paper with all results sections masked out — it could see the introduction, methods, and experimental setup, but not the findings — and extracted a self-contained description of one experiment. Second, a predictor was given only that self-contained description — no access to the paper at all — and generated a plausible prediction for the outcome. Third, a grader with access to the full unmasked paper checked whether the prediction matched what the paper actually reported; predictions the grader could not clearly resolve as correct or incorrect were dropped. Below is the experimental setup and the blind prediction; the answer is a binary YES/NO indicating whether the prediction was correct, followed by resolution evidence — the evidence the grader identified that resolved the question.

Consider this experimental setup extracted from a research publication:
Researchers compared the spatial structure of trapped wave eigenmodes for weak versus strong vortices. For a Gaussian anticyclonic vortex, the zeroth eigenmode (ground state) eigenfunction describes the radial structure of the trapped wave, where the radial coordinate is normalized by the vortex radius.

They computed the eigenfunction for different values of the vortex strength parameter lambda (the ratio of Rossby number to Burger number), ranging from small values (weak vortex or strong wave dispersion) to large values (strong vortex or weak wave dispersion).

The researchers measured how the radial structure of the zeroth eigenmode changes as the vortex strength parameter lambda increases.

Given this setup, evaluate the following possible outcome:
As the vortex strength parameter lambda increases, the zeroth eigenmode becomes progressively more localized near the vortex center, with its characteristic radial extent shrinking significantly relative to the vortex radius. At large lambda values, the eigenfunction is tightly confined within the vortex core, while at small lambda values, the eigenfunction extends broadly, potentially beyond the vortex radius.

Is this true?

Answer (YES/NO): YES